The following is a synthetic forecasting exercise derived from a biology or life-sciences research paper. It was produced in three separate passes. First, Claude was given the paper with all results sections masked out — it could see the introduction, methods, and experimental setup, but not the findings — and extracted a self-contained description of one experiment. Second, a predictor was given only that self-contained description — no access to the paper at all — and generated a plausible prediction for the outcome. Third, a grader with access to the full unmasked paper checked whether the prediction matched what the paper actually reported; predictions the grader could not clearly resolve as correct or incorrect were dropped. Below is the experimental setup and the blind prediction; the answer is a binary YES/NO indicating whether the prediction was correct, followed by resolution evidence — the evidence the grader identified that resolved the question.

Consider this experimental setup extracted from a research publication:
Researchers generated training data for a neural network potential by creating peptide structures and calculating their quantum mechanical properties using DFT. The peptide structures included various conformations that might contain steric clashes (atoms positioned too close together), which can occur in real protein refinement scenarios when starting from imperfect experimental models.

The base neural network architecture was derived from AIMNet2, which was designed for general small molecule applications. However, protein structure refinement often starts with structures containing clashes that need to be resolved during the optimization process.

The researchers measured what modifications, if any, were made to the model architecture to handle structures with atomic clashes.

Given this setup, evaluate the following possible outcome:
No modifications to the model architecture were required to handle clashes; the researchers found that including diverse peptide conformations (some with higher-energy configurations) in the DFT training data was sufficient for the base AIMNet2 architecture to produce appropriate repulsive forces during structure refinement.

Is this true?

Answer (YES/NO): NO